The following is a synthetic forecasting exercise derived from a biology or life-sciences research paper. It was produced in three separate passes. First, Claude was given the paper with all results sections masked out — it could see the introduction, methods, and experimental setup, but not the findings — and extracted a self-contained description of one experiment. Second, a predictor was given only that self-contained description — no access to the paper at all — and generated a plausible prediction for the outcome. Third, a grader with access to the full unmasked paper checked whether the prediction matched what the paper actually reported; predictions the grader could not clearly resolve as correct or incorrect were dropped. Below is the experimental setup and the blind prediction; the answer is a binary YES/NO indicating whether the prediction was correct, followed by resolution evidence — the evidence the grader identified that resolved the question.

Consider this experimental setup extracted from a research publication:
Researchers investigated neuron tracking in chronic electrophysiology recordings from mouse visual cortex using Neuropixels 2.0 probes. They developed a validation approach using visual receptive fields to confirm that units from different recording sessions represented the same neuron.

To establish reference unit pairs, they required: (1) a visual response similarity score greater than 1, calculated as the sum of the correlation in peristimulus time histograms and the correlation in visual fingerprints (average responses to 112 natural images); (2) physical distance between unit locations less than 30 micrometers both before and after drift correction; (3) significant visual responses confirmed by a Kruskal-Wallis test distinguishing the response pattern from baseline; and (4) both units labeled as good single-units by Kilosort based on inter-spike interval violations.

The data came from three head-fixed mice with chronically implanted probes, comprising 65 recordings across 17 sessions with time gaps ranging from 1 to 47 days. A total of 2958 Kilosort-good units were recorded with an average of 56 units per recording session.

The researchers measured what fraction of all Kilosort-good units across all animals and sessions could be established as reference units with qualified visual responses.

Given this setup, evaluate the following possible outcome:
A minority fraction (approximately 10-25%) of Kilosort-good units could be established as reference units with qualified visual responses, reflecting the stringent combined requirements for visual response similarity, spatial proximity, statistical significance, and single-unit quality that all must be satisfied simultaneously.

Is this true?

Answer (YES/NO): NO